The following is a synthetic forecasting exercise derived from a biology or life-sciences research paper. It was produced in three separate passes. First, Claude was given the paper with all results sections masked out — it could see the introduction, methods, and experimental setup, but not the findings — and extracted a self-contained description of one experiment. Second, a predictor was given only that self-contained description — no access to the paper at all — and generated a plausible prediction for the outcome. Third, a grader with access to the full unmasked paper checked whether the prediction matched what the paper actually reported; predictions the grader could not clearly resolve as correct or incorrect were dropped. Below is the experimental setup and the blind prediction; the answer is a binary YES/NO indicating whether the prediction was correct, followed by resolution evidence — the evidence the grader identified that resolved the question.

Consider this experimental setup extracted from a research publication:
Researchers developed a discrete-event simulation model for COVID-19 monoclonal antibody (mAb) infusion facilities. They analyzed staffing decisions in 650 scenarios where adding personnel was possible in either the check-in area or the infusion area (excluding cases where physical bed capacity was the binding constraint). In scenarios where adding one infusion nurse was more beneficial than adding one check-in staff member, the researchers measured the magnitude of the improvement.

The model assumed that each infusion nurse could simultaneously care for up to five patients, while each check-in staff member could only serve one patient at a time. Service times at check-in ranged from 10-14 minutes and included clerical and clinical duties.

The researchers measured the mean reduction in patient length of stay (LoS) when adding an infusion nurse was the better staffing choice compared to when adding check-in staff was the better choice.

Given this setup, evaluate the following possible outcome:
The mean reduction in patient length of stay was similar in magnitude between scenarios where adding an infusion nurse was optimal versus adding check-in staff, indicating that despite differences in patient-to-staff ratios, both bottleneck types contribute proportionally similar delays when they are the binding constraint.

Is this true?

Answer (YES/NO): NO